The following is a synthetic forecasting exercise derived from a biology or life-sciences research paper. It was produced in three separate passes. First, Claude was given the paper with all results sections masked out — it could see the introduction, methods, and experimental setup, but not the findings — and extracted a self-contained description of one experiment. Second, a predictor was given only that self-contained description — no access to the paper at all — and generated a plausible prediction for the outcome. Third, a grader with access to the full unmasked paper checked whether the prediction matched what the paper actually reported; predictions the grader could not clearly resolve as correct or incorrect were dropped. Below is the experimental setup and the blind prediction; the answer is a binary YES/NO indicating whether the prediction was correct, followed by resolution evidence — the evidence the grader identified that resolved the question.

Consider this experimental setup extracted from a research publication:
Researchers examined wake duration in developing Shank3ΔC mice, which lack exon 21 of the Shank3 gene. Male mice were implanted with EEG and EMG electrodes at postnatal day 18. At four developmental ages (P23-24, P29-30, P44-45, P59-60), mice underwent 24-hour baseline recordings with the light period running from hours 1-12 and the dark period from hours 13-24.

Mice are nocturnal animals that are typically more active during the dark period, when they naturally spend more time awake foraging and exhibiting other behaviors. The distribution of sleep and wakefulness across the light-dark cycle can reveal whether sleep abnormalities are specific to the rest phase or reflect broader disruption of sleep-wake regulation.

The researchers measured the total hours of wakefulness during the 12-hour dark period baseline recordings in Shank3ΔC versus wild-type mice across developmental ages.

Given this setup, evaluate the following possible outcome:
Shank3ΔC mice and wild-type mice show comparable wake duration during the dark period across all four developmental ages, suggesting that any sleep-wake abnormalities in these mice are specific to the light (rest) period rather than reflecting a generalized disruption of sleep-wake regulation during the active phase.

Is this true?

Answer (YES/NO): NO